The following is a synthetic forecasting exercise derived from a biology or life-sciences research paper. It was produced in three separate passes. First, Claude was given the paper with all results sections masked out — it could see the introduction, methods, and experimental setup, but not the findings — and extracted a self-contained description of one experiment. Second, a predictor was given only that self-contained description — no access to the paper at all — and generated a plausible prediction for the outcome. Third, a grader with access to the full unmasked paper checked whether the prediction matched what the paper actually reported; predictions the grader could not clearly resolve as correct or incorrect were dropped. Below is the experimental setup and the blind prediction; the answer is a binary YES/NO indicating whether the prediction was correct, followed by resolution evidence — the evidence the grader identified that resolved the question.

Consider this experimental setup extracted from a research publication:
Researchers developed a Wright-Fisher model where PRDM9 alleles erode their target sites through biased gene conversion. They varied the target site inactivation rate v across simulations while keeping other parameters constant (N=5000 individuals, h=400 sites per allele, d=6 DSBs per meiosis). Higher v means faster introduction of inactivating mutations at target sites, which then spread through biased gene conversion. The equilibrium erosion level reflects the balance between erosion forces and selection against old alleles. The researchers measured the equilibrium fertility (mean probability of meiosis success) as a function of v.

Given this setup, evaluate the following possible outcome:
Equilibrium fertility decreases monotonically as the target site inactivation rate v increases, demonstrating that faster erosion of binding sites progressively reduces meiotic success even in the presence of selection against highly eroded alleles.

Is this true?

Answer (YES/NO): YES